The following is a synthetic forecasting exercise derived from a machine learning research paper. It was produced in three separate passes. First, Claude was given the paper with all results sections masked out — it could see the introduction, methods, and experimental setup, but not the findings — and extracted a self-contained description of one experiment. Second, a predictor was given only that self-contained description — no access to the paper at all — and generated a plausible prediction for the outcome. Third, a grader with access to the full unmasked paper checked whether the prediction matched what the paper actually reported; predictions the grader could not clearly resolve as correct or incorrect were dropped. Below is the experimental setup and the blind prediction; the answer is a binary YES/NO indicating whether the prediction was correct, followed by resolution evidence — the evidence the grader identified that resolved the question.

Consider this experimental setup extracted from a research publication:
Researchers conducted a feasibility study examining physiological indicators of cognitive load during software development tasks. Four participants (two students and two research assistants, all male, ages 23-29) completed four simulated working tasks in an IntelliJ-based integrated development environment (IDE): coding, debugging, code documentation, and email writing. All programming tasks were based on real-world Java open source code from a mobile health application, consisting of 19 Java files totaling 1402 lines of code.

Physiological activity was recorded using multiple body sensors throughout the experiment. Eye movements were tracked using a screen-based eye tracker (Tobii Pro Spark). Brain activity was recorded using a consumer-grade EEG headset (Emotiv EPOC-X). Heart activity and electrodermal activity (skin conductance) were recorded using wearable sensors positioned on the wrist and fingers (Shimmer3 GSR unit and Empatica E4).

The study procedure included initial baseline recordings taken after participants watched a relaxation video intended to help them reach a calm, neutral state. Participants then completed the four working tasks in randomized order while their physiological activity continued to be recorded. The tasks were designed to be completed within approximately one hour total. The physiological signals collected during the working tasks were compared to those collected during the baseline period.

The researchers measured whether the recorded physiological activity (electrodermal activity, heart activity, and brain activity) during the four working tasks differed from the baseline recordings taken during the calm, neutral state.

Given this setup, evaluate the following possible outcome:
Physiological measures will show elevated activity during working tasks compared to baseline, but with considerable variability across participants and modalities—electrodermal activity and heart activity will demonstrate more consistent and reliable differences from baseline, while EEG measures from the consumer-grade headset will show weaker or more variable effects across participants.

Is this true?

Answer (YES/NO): NO